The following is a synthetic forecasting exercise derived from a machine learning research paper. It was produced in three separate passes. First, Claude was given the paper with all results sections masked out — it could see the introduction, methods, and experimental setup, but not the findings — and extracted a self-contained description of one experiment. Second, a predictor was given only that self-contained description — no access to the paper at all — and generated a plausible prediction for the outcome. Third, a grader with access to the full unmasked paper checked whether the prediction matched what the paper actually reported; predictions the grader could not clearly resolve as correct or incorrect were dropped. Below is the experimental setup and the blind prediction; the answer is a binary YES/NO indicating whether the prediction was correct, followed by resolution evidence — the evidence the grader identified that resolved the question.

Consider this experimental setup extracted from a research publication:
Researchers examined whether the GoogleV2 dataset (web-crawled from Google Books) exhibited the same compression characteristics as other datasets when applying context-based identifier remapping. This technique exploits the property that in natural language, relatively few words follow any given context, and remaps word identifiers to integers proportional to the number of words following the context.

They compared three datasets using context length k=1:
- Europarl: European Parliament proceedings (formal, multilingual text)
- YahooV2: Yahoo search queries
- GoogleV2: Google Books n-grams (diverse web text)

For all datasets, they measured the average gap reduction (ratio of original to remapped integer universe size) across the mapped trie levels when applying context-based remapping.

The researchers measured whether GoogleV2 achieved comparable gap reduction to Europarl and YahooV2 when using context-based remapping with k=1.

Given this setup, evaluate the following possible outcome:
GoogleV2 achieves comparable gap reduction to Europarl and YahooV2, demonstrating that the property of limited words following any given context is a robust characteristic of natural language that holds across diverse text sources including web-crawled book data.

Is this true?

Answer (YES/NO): NO